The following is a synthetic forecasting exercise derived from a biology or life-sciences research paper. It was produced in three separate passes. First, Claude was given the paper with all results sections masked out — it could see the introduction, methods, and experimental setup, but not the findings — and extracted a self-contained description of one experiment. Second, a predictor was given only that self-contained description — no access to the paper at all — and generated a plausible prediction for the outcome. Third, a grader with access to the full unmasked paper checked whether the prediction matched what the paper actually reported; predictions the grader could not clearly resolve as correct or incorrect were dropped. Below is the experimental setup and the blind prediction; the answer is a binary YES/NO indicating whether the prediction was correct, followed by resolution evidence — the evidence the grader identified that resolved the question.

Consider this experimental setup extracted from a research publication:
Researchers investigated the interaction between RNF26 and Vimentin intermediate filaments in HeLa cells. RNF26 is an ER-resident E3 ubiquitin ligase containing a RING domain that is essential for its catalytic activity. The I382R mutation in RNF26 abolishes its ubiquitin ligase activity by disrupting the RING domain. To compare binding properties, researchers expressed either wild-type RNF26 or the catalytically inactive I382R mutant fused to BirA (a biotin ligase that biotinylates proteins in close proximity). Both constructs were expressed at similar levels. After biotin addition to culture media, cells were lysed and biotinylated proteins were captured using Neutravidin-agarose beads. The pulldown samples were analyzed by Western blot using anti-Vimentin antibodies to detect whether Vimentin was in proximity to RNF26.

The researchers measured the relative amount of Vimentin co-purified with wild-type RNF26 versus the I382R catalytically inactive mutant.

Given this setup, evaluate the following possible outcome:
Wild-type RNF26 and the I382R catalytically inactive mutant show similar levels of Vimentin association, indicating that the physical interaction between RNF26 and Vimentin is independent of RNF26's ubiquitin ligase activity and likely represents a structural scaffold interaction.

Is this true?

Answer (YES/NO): NO